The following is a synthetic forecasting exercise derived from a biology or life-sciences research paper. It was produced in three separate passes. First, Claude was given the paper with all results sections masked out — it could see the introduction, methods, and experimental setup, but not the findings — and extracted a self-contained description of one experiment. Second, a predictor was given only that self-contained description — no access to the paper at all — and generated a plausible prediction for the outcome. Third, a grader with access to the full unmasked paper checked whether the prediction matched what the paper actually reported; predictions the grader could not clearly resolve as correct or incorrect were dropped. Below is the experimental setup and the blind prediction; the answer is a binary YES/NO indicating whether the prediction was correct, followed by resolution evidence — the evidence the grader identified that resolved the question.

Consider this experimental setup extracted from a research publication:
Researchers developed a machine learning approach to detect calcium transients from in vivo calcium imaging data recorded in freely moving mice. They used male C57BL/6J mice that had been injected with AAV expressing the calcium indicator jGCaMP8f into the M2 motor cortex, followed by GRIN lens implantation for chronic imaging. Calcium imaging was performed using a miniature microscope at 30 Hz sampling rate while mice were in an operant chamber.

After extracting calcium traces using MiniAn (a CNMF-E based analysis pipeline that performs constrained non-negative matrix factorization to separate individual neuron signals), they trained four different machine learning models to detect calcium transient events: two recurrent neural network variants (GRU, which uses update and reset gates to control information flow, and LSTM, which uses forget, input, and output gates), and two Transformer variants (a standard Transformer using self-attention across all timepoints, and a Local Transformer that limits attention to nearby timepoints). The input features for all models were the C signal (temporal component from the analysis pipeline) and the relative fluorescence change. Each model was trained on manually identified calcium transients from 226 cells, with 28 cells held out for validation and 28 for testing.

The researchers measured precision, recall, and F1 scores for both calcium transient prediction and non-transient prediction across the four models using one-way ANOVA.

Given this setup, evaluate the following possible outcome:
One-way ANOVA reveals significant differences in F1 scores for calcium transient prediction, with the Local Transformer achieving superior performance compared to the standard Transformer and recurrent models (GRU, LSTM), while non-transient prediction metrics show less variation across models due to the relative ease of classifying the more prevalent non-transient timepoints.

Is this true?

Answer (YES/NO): NO